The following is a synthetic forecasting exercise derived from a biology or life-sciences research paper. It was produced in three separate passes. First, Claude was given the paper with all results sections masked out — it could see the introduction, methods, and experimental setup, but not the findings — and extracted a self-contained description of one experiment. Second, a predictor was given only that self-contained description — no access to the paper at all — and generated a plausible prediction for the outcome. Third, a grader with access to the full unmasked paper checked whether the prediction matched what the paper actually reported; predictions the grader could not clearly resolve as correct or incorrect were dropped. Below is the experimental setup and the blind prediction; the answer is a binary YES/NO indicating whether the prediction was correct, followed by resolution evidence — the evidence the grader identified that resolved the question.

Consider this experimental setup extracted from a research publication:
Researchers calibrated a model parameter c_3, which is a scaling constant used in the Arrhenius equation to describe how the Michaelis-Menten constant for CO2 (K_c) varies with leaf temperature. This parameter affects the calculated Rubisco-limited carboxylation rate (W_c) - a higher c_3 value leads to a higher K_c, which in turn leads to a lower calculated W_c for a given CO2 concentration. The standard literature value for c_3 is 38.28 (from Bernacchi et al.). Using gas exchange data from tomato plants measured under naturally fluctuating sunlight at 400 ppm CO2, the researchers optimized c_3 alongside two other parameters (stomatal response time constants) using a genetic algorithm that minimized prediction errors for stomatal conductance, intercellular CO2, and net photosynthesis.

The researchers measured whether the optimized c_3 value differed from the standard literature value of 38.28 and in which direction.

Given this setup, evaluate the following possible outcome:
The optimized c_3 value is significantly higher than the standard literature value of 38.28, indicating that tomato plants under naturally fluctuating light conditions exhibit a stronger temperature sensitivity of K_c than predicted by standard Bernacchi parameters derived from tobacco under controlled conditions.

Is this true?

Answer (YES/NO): NO